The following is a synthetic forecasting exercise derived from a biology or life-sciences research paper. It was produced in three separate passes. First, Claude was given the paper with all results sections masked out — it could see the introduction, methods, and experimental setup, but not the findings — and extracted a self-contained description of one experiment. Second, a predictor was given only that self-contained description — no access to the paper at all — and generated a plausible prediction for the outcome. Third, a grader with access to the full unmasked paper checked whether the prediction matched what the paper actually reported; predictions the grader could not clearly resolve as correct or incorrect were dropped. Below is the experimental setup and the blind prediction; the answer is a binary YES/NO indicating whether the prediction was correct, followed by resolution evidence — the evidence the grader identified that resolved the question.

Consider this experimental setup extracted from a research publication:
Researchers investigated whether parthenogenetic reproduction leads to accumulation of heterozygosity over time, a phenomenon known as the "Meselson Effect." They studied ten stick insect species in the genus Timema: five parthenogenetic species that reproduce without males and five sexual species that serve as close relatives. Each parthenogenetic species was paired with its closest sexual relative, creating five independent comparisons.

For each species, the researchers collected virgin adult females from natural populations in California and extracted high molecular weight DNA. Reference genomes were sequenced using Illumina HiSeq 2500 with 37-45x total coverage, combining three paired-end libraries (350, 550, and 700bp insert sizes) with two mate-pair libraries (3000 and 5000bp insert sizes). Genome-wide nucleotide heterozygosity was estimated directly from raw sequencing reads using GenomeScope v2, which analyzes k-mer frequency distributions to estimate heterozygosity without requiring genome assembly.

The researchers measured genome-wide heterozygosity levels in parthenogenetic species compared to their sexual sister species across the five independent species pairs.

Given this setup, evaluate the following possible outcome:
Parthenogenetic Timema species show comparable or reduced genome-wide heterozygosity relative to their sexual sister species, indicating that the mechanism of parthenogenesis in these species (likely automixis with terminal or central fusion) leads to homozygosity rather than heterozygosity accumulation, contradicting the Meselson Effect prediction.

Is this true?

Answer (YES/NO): YES